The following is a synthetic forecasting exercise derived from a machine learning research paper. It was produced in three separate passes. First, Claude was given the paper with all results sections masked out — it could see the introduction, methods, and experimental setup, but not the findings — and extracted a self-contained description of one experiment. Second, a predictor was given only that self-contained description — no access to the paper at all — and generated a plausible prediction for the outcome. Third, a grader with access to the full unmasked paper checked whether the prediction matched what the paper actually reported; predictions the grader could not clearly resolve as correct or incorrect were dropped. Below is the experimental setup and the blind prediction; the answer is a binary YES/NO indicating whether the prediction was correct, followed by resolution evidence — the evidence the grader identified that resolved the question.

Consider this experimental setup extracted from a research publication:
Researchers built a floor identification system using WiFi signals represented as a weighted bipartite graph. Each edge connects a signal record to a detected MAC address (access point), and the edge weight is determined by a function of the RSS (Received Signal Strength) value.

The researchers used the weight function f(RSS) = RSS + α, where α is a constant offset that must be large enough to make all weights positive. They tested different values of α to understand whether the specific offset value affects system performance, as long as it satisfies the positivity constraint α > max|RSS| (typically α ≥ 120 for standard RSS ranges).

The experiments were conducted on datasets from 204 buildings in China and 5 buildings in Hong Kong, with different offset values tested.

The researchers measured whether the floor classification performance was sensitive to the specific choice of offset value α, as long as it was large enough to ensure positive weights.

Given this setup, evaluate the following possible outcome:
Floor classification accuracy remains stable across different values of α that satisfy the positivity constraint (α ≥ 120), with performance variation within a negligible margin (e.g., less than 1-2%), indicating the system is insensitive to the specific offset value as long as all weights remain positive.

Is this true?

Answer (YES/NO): YES